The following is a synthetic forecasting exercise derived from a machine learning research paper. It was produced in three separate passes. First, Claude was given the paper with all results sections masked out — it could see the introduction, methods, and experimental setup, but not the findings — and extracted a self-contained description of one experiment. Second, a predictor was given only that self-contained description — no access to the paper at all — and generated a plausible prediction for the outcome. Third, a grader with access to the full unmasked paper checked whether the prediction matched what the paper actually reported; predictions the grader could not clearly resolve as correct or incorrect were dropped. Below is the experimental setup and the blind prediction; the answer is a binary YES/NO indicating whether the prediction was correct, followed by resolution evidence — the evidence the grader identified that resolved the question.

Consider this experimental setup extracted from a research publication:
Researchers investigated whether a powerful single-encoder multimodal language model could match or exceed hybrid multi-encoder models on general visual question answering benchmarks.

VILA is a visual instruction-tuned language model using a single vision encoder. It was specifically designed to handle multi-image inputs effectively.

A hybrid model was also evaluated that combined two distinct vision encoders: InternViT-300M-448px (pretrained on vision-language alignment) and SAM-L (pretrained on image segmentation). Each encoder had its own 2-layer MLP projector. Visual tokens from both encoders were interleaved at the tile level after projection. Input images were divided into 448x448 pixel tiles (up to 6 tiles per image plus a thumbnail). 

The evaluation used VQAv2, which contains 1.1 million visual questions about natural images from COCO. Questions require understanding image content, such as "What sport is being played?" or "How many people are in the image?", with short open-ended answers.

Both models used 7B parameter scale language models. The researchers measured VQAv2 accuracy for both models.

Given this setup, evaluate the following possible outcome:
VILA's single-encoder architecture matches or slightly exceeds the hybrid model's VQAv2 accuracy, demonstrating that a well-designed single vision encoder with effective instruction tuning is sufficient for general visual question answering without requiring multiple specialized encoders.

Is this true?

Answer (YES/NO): YES